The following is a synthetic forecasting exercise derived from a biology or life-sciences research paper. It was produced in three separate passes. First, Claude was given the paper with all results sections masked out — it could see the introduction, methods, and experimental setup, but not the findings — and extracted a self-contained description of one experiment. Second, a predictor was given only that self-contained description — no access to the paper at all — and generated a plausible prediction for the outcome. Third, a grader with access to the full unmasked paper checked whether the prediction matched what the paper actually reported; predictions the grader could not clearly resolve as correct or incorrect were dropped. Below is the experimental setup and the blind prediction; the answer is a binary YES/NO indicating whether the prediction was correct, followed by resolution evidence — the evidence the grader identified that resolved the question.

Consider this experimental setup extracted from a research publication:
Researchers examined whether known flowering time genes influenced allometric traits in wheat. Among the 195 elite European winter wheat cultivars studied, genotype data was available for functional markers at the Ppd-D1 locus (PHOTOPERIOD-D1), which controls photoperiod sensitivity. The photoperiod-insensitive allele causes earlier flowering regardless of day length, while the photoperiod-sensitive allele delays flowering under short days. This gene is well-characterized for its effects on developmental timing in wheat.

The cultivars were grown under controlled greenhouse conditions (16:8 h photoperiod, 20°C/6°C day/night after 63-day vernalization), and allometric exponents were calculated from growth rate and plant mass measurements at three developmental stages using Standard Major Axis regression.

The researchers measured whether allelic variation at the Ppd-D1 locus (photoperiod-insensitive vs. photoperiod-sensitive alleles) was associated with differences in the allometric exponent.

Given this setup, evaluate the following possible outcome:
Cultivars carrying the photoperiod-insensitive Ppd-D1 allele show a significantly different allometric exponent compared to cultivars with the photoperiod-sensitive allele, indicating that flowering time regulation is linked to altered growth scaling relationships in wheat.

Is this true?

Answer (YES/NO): YES